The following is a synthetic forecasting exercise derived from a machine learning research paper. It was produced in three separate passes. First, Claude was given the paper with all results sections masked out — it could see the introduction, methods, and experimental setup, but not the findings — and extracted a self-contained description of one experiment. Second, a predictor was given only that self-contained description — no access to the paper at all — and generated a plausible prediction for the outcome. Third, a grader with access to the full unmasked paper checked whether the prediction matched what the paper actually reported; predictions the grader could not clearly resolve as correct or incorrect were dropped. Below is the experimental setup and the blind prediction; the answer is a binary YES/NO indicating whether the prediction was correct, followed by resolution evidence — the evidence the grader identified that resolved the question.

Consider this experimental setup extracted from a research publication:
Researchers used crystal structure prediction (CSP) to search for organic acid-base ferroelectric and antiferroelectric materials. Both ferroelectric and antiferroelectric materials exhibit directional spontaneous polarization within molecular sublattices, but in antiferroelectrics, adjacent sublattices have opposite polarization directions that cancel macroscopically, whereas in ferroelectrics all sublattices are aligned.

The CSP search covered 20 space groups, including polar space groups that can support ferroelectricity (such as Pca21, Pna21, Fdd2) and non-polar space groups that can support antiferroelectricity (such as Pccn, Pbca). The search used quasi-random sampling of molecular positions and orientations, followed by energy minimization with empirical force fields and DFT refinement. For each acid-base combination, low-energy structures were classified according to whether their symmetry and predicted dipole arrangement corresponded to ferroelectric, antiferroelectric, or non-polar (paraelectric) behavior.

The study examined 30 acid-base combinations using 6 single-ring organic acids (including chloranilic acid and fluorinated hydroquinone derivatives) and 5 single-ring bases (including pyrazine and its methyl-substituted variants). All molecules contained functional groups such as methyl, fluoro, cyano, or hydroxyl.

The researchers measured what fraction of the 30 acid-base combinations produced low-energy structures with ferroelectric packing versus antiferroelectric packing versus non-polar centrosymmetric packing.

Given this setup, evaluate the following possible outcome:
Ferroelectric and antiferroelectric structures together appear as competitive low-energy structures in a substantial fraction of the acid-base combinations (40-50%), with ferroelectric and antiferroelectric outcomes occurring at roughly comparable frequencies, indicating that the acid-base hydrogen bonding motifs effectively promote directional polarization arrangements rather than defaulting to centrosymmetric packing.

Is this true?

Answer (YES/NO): NO